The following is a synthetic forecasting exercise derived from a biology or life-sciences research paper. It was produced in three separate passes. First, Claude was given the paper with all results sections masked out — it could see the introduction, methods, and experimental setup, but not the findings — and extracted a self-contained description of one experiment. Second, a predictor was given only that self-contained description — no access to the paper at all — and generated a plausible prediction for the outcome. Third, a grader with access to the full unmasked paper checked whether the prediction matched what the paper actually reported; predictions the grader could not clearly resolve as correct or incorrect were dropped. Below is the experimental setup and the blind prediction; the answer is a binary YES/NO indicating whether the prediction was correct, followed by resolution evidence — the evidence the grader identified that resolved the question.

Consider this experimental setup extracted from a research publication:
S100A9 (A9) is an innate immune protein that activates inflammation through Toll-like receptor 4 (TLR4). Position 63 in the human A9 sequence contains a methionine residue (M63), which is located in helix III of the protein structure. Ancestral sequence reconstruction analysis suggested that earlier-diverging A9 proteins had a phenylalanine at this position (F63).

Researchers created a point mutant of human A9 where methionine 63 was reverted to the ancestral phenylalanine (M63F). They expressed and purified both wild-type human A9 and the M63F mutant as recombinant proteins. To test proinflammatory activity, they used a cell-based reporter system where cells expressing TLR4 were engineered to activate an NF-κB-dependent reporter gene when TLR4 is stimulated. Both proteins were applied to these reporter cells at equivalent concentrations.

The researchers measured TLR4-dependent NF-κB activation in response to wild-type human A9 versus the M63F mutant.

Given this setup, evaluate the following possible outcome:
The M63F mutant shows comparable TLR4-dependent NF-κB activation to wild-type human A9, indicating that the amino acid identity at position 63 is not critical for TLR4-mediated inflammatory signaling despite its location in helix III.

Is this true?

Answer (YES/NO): NO